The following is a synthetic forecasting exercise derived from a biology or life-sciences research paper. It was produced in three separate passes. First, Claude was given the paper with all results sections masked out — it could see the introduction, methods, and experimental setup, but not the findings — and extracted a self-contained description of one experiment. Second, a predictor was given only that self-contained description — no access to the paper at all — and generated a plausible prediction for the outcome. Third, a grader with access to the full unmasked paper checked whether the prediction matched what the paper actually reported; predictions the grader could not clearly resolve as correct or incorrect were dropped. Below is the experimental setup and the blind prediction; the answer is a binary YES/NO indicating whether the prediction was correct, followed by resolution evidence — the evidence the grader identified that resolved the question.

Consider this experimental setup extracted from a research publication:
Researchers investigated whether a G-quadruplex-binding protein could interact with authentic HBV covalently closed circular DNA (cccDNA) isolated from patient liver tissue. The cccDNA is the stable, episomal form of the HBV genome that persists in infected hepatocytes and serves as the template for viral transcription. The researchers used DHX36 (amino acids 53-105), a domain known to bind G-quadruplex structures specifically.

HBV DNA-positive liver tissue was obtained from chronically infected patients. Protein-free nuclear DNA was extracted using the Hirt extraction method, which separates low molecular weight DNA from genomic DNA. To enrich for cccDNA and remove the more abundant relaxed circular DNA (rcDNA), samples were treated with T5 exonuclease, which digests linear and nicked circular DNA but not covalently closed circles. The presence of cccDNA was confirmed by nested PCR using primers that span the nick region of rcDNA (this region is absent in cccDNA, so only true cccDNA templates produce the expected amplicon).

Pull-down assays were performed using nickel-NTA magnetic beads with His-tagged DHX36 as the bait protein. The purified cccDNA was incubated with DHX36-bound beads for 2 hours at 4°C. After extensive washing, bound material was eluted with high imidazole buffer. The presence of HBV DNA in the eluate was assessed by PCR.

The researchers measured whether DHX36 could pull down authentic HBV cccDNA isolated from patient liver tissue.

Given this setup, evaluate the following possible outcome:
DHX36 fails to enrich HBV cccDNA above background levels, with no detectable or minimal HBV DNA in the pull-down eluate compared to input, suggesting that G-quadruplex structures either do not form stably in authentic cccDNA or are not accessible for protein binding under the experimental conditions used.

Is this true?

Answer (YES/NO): NO